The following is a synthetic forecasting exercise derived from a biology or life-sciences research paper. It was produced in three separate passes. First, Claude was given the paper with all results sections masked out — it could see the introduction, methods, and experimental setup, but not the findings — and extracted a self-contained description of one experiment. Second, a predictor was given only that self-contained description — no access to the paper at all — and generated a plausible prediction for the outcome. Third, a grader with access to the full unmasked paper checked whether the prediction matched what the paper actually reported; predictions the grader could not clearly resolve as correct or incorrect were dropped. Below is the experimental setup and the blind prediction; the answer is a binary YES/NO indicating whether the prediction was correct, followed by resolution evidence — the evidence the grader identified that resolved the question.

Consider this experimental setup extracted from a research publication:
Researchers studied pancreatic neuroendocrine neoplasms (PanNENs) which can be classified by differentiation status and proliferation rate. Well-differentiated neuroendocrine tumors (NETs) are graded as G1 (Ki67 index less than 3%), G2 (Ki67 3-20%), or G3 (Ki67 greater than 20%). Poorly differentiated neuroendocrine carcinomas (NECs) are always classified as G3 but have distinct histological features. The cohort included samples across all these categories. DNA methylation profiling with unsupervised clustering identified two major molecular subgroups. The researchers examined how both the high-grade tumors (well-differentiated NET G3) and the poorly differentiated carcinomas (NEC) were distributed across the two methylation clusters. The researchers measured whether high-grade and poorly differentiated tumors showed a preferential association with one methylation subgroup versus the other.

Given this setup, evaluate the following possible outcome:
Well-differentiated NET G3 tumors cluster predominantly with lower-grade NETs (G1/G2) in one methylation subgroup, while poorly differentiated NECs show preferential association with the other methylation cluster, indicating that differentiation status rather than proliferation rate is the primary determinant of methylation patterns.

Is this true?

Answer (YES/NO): NO